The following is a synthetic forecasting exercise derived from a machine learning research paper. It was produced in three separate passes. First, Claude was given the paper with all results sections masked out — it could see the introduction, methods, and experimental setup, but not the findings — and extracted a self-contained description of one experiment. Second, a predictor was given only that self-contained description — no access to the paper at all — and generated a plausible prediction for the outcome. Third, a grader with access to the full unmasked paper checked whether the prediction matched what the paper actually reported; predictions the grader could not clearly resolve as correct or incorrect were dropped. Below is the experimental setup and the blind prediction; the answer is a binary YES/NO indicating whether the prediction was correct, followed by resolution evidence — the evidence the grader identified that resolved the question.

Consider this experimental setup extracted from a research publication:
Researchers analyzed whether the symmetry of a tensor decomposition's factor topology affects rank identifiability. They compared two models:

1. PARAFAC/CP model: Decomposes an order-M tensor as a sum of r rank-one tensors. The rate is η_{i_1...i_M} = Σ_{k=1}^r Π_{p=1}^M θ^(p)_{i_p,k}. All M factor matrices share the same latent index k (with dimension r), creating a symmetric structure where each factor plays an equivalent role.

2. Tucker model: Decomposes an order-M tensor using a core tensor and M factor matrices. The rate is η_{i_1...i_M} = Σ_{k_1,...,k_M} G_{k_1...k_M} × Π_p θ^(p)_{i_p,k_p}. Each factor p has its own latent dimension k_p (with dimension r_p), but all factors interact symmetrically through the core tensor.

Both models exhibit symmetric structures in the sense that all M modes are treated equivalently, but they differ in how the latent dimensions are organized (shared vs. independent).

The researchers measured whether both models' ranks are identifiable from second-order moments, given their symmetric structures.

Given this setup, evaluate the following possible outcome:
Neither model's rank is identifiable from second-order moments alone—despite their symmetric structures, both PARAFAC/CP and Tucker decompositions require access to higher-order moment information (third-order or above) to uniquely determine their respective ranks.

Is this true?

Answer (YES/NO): NO